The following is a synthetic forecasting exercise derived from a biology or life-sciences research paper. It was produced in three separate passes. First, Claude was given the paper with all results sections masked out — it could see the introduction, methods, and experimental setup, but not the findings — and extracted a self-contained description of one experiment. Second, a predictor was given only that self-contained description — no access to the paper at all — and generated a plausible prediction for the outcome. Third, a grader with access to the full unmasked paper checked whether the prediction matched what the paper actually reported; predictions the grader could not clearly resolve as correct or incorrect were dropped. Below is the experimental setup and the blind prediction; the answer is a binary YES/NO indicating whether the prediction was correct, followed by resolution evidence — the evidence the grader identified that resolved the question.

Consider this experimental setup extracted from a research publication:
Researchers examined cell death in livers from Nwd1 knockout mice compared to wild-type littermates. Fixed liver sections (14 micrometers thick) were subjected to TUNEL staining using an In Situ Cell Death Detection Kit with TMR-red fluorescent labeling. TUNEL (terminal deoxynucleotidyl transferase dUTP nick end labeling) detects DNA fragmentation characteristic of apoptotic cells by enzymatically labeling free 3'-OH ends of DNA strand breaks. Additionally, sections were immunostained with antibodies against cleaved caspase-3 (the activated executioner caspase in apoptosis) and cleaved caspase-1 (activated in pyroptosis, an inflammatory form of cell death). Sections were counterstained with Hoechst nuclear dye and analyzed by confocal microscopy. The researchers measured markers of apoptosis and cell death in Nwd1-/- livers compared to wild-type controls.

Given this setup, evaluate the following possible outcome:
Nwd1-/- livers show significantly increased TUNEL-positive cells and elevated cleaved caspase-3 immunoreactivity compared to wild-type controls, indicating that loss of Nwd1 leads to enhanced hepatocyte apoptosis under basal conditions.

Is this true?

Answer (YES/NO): NO